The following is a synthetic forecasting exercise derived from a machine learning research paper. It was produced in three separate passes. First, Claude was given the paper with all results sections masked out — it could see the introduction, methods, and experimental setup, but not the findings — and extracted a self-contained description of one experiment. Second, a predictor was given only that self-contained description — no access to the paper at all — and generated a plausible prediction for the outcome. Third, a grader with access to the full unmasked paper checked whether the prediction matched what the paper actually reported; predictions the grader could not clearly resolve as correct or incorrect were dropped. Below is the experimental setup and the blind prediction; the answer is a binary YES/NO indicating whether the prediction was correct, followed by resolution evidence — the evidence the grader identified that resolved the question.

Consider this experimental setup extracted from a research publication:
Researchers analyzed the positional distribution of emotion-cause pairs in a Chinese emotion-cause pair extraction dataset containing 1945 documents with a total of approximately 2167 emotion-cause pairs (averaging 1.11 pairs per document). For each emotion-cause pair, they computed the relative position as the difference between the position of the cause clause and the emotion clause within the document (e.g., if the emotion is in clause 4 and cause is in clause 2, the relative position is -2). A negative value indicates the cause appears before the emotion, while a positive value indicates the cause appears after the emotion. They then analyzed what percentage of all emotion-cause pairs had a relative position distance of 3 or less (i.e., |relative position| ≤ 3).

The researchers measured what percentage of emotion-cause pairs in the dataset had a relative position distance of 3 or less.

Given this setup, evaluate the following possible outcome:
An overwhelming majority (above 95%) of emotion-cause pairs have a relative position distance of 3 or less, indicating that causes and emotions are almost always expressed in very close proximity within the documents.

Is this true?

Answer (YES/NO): YES